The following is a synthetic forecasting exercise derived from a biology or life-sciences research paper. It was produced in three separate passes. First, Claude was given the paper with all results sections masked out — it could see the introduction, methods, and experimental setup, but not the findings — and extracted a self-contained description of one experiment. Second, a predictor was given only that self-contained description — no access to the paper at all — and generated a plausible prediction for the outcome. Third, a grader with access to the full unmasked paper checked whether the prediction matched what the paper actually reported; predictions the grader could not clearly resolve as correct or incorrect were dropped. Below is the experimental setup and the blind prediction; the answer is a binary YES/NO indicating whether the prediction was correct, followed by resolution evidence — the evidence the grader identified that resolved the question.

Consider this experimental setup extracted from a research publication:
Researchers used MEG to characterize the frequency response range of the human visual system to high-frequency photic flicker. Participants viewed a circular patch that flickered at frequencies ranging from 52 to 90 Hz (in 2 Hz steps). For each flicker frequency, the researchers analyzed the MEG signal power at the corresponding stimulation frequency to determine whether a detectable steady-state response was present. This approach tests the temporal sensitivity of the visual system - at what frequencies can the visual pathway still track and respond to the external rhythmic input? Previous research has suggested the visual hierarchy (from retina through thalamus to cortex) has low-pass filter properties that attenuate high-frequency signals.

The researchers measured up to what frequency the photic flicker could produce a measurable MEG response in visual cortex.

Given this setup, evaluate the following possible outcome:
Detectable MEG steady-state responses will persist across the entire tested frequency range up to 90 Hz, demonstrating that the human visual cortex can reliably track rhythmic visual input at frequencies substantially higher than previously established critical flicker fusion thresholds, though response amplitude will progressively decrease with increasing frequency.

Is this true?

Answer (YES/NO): NO